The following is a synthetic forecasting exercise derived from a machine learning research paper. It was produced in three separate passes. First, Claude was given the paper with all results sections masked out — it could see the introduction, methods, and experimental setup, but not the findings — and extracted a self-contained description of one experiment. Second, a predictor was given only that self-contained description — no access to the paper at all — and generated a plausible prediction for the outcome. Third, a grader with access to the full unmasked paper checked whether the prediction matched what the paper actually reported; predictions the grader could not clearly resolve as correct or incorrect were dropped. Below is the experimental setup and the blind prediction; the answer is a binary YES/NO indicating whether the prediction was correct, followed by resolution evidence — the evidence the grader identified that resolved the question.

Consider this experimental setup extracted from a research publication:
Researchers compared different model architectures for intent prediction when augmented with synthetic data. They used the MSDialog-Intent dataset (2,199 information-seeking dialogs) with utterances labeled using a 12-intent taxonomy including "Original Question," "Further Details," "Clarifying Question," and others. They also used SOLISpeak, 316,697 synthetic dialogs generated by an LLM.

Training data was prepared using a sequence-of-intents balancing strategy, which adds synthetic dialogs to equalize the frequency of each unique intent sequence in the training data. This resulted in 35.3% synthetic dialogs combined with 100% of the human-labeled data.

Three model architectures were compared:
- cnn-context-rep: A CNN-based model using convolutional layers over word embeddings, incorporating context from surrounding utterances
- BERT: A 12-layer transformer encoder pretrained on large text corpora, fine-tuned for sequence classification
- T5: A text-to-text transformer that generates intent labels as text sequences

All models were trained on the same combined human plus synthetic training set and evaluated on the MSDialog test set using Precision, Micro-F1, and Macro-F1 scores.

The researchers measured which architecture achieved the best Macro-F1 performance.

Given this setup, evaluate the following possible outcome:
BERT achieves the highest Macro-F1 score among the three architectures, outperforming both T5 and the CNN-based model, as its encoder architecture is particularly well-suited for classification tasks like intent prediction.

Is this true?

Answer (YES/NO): NO